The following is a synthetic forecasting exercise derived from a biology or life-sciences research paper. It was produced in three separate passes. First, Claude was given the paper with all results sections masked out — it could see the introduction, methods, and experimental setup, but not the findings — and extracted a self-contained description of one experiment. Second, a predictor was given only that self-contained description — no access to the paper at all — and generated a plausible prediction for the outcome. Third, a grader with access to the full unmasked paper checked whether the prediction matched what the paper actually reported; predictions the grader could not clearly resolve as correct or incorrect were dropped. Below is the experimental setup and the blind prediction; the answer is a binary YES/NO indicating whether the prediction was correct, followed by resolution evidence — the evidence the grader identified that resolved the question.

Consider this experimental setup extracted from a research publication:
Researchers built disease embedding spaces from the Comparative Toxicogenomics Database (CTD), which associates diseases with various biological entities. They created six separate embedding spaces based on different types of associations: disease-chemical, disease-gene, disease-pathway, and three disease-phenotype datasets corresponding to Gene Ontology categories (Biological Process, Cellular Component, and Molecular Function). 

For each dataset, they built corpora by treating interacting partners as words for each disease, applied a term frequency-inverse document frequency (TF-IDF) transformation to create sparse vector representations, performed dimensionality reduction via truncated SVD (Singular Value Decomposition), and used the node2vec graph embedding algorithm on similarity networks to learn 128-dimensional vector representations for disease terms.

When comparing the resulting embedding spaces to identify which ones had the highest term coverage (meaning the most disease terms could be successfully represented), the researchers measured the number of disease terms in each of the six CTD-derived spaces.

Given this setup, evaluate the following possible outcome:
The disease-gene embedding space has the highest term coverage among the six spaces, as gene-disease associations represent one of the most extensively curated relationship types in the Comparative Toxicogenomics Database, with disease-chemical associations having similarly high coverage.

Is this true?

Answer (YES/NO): NO